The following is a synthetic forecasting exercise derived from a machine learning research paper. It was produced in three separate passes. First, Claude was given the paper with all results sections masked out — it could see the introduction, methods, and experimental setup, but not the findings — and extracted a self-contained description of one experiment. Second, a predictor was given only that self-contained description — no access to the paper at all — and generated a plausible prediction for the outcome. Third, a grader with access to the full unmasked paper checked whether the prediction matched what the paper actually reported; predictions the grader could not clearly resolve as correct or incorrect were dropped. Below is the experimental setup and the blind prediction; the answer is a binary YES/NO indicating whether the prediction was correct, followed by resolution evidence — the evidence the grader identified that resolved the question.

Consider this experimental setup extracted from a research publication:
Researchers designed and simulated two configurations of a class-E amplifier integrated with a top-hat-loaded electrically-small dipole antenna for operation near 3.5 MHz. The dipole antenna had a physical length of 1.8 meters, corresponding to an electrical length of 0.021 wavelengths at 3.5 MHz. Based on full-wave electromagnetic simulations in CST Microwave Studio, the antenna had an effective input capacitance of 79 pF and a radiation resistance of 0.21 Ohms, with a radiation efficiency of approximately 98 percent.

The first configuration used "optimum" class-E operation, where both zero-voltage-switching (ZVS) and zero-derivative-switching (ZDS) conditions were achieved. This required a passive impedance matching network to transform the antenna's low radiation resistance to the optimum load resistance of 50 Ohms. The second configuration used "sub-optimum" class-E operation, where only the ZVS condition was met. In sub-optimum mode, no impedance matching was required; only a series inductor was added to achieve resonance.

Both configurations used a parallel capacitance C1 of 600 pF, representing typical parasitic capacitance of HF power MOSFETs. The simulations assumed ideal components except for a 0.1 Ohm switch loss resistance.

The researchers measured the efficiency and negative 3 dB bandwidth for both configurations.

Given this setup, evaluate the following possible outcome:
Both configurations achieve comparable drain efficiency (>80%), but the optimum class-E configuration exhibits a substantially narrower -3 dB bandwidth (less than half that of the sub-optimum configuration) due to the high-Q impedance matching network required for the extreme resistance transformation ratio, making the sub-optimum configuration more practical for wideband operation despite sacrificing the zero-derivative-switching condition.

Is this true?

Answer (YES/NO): NO